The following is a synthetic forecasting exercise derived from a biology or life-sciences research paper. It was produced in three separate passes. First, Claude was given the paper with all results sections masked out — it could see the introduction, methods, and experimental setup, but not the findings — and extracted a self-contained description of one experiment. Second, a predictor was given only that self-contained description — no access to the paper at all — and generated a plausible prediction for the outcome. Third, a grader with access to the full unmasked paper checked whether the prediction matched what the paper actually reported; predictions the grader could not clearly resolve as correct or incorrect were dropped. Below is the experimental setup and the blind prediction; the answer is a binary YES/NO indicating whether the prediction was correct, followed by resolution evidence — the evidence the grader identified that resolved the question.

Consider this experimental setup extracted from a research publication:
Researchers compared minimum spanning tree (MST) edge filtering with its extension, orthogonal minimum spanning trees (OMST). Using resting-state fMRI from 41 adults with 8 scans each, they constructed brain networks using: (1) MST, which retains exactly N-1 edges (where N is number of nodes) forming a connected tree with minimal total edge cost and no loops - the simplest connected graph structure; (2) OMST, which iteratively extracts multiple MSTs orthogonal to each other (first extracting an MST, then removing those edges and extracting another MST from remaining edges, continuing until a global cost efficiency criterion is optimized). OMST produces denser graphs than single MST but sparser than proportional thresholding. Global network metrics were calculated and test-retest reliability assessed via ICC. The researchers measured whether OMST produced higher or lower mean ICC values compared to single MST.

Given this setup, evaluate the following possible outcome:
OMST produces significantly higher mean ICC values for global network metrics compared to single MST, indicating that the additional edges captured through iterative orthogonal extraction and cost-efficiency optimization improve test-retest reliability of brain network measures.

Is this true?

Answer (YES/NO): YES